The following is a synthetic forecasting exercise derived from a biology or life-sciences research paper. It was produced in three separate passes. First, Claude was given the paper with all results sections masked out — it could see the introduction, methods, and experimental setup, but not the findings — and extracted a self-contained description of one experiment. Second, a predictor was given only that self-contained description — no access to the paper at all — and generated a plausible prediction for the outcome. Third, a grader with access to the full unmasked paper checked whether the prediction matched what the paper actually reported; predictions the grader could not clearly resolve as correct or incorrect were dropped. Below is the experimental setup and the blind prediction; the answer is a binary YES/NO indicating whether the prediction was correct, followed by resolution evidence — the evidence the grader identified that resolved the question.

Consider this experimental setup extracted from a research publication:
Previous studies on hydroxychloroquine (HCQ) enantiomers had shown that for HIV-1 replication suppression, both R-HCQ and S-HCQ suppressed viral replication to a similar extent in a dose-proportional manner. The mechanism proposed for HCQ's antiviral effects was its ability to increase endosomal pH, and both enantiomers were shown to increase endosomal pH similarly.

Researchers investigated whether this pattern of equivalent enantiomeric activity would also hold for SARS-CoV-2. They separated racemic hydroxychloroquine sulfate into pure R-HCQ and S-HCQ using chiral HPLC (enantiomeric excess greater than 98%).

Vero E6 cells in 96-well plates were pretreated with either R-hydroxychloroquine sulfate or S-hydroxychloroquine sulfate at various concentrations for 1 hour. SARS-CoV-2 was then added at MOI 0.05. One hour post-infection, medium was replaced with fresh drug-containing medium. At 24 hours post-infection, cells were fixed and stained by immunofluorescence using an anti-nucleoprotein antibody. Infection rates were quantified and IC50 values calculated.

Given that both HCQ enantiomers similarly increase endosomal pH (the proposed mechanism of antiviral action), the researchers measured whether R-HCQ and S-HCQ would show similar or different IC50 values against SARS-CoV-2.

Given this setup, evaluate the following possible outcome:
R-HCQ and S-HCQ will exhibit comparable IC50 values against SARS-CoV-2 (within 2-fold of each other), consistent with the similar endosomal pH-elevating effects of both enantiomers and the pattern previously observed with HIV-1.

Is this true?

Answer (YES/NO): NO